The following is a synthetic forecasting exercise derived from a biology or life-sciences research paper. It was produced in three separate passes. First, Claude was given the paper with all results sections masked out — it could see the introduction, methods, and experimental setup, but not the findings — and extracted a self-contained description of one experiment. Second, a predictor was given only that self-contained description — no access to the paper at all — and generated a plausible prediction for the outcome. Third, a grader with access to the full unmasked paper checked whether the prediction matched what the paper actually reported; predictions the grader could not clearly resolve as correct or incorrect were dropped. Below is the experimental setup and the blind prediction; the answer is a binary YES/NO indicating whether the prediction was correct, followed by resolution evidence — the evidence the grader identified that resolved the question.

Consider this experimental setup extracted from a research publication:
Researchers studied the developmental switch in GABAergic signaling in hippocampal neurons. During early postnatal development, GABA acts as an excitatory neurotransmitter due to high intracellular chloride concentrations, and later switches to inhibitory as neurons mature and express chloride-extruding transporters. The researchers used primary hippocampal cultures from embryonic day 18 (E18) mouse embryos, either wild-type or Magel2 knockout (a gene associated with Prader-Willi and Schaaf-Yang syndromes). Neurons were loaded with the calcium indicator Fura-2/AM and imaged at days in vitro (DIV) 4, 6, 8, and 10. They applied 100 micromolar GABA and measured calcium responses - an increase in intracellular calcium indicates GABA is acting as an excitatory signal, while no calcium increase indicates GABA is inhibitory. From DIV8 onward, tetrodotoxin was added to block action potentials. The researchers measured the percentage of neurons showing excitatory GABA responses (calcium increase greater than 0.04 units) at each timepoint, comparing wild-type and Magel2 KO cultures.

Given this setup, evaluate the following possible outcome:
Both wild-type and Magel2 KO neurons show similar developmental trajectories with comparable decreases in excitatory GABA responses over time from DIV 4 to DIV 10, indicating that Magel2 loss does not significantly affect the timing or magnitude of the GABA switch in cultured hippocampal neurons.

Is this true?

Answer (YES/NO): NO